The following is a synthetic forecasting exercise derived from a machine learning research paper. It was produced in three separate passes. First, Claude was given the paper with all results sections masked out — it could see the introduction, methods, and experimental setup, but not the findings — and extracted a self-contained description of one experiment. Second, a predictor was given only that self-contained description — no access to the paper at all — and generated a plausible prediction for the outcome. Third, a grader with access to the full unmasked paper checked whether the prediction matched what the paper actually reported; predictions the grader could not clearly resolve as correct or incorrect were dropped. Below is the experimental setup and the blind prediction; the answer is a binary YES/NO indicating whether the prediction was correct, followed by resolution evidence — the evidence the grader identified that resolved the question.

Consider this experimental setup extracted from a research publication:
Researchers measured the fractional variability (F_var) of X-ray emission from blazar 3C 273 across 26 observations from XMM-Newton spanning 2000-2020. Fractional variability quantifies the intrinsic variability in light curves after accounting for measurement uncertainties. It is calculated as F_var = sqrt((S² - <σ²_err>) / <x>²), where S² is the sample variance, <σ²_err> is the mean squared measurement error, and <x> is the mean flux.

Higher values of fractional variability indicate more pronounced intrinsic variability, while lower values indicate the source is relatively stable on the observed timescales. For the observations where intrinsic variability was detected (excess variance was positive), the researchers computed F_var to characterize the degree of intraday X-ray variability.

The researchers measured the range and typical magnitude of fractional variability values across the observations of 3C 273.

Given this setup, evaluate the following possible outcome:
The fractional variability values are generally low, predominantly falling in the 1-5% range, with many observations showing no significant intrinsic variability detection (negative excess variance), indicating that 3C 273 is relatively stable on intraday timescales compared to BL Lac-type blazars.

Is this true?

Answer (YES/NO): NO